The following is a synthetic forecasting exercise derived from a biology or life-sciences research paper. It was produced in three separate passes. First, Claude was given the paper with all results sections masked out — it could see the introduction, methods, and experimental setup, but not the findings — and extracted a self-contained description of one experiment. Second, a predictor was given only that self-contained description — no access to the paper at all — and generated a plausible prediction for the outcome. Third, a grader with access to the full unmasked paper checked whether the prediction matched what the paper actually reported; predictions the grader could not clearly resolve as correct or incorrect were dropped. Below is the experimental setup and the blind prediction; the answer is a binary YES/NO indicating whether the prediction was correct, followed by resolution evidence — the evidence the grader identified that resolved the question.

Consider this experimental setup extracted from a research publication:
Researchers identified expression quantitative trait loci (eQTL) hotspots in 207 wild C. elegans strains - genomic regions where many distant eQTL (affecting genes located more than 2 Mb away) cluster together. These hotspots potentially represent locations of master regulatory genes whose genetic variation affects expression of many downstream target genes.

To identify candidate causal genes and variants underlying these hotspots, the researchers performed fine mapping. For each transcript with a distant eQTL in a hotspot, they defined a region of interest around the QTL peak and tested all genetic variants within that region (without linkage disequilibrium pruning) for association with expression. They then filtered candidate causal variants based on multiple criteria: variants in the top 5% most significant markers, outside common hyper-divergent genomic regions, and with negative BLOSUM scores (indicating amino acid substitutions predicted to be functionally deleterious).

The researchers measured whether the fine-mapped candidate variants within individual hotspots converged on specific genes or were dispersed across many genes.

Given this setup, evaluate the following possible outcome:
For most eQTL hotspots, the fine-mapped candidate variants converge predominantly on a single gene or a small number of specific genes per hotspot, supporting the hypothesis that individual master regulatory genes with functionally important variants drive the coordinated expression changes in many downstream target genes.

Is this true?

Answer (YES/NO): NO